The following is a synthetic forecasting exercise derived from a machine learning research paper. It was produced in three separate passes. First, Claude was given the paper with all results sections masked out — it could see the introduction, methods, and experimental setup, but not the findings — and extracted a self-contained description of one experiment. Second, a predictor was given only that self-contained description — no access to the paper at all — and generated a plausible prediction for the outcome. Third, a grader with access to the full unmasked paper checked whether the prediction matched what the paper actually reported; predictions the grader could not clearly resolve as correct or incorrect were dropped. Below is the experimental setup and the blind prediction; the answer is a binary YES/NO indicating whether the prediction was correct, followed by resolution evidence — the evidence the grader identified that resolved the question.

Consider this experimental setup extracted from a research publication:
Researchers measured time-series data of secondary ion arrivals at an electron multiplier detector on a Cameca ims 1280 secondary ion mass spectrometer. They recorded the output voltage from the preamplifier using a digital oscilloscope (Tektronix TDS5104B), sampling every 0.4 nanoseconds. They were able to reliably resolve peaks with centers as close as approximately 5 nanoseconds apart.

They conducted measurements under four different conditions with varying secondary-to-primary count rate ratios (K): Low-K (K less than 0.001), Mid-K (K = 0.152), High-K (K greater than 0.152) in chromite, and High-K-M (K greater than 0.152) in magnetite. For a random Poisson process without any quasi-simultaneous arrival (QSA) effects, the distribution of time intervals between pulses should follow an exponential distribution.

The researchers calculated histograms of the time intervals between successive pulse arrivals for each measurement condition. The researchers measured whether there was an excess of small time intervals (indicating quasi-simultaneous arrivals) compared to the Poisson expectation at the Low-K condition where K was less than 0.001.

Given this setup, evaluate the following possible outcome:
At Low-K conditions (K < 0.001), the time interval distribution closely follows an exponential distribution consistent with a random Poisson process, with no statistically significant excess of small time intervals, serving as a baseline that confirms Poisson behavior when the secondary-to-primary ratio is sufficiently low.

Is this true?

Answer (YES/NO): YES